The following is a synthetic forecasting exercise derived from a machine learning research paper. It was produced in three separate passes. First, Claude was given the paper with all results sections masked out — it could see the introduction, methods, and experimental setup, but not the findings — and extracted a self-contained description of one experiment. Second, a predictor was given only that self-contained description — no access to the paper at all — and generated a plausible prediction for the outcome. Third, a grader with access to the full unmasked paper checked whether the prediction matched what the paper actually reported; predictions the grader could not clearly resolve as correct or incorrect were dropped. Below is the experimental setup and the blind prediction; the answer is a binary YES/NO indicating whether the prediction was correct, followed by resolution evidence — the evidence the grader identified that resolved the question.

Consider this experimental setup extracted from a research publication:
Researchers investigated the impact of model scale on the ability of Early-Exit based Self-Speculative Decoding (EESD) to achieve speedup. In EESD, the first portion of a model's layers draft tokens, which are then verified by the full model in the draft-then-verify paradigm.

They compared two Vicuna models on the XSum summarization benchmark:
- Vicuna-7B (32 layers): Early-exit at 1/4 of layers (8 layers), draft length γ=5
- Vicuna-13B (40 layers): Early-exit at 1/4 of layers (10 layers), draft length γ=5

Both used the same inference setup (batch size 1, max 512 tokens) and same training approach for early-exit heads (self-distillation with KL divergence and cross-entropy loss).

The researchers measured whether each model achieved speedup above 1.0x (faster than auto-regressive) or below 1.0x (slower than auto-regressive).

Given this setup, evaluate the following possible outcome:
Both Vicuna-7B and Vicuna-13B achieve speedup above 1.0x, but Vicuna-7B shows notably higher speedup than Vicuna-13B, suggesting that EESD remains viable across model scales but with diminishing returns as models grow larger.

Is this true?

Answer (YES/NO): NO